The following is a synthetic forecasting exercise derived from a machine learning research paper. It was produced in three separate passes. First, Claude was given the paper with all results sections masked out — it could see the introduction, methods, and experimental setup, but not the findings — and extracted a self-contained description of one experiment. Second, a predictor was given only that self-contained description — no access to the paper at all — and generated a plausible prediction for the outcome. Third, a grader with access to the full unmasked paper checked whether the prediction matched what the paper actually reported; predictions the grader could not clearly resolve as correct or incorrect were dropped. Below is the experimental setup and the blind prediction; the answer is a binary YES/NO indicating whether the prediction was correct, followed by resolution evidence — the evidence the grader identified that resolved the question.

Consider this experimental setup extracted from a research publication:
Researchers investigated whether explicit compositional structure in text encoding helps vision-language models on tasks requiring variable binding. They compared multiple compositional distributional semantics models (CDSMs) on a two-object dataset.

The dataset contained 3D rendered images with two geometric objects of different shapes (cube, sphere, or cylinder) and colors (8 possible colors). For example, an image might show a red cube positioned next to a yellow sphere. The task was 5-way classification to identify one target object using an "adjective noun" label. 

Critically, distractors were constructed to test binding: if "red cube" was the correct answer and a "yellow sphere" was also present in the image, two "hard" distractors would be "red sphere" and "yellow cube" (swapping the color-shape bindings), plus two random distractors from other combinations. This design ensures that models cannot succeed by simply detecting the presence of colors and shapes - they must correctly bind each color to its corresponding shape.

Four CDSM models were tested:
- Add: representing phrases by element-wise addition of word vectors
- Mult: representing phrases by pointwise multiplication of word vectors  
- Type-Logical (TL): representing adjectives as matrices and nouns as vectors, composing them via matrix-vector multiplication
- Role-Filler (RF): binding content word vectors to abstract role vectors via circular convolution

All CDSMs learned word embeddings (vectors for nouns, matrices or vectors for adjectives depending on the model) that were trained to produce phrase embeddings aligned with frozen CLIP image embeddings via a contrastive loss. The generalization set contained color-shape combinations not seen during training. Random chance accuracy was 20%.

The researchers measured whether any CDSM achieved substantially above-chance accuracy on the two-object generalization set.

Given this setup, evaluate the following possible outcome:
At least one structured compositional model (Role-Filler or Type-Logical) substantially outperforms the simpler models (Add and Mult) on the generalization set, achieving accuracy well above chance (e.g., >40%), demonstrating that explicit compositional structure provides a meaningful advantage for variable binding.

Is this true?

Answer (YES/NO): NO